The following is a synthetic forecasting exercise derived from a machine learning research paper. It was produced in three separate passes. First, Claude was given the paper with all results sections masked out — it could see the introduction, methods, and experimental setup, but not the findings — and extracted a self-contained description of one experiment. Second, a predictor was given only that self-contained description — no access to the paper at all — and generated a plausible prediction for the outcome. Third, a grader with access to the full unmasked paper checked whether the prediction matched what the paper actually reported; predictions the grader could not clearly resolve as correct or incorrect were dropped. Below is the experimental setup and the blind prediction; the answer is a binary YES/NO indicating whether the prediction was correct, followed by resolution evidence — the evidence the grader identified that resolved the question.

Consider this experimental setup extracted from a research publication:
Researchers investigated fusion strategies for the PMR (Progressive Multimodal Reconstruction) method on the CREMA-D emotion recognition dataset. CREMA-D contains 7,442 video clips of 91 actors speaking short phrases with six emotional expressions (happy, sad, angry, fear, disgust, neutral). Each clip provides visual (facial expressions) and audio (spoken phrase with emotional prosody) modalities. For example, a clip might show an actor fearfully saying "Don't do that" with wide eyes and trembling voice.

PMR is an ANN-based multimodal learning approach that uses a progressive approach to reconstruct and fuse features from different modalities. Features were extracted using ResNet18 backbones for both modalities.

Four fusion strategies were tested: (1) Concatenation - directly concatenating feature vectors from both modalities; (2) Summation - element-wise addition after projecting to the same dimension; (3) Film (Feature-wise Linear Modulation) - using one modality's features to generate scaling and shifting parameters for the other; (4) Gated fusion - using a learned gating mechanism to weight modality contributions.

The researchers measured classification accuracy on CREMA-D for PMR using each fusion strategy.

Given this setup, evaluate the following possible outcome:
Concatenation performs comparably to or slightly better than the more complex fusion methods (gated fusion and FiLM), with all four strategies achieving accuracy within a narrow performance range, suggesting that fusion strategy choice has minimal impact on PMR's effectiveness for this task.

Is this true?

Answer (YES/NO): YES